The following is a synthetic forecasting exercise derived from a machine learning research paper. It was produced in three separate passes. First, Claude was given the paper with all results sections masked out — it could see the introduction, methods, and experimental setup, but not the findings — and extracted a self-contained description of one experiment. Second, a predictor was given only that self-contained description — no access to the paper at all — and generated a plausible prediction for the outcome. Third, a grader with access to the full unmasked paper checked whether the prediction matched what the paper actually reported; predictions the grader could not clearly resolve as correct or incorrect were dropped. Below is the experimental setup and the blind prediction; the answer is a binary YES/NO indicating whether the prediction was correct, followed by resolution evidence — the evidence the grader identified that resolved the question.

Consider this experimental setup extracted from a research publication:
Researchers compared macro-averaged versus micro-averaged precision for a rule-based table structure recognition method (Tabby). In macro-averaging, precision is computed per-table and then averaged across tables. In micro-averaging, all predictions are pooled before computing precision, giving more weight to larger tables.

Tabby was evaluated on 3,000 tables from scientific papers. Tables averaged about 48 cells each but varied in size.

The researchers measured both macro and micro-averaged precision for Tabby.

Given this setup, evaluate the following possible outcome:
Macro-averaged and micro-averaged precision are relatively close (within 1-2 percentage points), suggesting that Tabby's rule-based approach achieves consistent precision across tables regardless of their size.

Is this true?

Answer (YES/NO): YES